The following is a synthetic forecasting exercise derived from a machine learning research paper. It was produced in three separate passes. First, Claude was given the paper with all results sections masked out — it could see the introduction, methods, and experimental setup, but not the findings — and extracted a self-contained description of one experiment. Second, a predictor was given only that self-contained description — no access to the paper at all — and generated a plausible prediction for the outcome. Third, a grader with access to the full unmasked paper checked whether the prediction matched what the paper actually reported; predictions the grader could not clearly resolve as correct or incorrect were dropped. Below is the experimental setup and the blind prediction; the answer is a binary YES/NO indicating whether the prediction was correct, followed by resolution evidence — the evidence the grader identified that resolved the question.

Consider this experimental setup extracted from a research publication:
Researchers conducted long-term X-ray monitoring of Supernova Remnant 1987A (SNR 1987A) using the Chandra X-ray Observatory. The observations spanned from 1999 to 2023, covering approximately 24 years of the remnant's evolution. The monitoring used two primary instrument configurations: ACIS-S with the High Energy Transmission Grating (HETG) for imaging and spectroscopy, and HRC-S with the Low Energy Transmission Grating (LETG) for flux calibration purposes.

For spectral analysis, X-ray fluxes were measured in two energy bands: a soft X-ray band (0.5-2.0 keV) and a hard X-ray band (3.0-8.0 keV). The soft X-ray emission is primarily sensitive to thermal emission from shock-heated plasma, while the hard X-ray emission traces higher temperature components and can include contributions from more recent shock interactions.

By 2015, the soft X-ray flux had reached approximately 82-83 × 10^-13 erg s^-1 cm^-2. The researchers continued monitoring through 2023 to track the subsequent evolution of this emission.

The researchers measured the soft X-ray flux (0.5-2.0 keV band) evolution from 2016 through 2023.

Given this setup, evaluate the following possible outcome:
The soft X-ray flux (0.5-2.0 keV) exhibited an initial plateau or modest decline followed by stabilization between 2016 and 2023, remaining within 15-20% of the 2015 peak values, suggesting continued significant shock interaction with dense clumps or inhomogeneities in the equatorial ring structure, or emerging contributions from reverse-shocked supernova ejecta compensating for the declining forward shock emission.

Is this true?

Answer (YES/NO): YES